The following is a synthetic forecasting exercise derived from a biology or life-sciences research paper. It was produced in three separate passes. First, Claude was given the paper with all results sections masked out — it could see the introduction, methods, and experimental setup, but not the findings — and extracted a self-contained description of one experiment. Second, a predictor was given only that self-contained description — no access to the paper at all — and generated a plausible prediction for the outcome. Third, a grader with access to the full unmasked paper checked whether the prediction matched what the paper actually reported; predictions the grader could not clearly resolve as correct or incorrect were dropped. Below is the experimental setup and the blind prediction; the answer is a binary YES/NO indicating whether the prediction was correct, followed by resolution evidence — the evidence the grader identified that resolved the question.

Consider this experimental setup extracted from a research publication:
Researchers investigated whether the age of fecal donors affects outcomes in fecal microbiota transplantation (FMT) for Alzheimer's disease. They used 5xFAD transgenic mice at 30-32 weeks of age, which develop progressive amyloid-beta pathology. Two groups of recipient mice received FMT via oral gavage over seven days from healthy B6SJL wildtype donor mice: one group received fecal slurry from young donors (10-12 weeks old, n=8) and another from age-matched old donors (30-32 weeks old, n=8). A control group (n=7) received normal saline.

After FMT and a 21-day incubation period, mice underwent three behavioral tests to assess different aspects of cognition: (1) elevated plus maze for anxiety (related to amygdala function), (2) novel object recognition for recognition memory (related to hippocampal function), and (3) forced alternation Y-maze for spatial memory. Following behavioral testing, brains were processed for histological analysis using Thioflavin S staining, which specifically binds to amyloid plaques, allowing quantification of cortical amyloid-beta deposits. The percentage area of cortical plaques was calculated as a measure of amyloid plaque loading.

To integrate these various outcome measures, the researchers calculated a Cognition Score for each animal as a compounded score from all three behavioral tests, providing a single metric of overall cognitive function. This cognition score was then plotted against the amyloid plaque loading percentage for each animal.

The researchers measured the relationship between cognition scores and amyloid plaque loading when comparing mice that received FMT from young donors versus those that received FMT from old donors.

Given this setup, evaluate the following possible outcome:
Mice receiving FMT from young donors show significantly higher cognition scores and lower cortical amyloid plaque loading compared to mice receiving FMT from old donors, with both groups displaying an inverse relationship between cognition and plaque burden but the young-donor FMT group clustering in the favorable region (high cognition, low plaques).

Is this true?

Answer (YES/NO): YES